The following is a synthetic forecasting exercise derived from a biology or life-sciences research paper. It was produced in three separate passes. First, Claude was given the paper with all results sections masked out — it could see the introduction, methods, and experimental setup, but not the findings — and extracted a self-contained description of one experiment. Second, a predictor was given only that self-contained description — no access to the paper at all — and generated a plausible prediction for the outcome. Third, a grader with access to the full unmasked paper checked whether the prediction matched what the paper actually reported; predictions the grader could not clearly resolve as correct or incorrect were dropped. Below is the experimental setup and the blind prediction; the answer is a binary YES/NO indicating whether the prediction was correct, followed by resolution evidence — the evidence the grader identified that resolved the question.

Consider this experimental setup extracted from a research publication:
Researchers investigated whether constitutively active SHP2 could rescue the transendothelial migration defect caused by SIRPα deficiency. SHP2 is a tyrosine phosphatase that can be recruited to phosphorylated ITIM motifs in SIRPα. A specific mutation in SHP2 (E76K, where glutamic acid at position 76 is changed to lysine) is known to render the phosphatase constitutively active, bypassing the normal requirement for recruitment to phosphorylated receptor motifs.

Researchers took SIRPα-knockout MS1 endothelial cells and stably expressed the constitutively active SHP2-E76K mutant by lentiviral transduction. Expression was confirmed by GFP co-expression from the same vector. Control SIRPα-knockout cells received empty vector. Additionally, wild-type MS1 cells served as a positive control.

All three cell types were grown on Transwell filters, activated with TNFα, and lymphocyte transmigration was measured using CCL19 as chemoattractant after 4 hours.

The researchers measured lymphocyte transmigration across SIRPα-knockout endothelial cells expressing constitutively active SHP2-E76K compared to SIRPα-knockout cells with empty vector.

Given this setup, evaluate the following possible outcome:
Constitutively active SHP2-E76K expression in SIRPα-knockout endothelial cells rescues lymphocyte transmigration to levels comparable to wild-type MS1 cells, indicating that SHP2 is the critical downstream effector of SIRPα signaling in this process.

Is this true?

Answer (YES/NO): NO